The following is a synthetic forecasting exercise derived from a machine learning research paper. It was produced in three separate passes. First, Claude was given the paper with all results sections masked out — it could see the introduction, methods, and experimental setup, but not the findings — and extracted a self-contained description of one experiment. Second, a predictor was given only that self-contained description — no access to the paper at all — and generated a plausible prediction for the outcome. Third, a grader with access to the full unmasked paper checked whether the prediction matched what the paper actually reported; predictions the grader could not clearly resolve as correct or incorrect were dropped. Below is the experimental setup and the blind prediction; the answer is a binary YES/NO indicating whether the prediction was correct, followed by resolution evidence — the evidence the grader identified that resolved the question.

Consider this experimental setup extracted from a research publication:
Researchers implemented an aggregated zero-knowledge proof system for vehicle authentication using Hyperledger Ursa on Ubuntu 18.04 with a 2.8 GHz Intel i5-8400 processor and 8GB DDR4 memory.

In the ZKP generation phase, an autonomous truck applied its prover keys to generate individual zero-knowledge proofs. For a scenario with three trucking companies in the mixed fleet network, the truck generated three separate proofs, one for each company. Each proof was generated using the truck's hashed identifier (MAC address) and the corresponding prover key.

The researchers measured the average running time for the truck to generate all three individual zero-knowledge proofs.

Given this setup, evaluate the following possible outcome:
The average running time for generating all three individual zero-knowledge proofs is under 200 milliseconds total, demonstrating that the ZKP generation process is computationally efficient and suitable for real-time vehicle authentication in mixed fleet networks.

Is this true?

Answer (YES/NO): NO